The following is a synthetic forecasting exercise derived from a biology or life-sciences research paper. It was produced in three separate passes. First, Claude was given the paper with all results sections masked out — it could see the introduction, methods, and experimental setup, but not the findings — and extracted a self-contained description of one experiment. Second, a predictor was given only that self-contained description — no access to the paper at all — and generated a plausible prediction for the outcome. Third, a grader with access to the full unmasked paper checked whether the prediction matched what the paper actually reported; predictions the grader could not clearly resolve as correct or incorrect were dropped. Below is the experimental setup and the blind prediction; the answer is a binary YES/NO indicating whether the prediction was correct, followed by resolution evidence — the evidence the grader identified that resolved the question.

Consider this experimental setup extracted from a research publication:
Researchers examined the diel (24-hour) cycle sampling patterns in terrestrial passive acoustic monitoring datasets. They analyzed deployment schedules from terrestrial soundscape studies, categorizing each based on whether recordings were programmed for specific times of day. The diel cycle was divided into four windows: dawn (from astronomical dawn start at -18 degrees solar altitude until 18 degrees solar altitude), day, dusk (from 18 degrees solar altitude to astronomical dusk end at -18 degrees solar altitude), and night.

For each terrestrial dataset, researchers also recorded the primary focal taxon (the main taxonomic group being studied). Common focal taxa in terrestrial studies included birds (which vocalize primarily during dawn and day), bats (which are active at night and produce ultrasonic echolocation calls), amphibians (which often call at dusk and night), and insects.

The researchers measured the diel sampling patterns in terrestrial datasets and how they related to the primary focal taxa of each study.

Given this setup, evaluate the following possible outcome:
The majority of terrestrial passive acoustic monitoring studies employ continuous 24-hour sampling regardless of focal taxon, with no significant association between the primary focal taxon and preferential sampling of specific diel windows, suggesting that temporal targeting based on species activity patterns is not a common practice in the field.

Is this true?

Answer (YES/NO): NO